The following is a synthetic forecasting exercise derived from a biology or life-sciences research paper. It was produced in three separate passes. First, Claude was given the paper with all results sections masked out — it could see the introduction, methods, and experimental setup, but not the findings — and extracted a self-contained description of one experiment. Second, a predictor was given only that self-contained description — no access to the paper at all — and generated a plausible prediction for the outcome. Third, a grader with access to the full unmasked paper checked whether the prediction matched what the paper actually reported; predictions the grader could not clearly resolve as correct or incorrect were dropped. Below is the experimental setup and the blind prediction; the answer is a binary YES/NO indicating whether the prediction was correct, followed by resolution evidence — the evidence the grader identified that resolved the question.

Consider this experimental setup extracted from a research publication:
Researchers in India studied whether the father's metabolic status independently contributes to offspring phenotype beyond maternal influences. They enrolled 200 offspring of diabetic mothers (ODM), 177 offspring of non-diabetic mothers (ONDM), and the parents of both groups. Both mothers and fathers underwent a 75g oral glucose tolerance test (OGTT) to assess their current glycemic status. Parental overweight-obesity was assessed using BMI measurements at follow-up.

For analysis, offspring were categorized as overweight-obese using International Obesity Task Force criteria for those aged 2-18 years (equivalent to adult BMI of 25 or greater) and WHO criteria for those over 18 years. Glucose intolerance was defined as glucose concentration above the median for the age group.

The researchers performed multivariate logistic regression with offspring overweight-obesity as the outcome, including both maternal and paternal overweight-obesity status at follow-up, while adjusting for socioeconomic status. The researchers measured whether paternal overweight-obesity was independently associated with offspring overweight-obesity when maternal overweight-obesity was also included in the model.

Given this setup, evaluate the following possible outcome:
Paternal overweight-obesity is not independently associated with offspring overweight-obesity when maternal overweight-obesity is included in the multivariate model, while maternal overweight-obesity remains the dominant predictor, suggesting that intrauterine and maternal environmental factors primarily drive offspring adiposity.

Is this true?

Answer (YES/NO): NO